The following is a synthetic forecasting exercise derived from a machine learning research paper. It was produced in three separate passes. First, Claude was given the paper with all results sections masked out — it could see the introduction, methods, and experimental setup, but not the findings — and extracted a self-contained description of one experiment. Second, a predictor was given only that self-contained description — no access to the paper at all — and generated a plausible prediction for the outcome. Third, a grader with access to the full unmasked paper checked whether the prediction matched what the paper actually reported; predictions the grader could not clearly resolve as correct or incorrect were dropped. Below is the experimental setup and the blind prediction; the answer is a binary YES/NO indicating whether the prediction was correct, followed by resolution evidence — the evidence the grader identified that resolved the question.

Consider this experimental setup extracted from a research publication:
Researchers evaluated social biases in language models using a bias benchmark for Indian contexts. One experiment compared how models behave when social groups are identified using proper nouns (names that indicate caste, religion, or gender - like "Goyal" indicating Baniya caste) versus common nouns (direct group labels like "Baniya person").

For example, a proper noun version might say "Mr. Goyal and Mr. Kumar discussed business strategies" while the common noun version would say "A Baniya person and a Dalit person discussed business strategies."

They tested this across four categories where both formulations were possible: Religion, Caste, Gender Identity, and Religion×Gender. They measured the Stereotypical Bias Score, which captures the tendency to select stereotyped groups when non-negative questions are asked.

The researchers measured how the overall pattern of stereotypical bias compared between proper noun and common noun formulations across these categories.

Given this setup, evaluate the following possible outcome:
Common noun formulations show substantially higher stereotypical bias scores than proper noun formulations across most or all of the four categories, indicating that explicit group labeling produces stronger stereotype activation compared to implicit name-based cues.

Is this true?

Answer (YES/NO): NO